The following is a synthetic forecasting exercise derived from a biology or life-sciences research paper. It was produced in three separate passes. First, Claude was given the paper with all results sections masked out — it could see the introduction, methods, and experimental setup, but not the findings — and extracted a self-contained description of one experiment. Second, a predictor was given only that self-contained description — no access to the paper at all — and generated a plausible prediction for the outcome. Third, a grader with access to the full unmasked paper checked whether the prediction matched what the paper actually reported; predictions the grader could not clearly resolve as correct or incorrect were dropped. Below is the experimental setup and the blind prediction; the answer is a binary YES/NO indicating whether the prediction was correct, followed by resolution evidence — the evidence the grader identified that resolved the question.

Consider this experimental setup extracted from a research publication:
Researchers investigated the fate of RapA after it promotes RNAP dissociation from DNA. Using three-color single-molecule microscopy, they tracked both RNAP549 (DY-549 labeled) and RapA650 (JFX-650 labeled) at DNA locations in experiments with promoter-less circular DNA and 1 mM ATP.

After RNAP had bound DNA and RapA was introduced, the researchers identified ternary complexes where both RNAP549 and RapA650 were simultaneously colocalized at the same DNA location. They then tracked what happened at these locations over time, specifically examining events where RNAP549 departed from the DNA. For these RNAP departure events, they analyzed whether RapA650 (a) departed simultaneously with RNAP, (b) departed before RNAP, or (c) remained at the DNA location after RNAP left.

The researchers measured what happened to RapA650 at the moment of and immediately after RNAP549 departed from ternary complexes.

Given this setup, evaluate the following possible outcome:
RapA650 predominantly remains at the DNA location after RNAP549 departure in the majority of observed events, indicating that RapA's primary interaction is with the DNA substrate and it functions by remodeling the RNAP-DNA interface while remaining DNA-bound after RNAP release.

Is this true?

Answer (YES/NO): NO